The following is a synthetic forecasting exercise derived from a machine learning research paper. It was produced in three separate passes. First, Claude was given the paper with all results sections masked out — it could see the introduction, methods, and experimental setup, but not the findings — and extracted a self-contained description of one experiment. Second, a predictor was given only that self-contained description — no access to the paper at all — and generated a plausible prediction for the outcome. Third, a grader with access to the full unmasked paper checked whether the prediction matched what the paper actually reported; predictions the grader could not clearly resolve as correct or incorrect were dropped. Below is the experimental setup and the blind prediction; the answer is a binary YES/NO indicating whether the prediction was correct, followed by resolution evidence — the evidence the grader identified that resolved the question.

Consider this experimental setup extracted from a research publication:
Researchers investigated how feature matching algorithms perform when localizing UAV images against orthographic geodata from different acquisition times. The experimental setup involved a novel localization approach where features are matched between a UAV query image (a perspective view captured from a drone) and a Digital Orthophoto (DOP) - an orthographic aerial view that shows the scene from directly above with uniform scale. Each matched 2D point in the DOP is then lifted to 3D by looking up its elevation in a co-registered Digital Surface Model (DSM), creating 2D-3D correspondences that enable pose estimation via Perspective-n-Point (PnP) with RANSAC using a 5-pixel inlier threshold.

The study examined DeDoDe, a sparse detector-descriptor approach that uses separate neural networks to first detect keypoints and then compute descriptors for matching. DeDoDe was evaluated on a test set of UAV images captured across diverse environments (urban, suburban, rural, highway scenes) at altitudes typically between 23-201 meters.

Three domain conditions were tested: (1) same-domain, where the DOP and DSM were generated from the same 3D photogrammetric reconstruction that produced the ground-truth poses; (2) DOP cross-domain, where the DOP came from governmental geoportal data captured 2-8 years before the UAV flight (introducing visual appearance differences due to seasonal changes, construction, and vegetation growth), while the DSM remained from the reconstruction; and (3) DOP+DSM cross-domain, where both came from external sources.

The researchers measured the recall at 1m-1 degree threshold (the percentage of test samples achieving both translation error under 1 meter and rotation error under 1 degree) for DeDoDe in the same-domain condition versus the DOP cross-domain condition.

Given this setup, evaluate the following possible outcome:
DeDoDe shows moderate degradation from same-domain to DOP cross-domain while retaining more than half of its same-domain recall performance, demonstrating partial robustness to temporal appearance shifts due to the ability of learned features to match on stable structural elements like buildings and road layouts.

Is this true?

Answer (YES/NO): NO